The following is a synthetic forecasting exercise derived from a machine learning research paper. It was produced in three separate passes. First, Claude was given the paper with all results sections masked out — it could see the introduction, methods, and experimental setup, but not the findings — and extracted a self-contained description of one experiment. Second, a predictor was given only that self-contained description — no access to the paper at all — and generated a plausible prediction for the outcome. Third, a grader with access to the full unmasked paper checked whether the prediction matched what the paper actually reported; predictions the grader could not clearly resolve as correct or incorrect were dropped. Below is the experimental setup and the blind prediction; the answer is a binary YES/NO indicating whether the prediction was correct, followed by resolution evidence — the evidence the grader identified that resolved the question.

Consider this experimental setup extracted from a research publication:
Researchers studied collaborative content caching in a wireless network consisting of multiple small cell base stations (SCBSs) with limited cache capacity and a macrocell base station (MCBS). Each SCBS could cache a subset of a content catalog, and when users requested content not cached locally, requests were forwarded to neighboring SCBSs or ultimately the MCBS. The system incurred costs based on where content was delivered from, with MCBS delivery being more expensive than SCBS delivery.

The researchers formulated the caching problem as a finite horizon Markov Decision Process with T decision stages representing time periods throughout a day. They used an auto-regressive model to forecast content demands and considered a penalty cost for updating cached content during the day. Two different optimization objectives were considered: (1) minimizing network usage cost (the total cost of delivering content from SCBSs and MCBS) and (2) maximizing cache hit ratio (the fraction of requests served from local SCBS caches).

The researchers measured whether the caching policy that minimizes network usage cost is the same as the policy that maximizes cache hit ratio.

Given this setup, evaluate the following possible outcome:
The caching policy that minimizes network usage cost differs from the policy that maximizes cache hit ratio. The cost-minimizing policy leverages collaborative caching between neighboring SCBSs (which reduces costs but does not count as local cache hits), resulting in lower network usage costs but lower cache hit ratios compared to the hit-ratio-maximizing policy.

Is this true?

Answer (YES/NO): YES